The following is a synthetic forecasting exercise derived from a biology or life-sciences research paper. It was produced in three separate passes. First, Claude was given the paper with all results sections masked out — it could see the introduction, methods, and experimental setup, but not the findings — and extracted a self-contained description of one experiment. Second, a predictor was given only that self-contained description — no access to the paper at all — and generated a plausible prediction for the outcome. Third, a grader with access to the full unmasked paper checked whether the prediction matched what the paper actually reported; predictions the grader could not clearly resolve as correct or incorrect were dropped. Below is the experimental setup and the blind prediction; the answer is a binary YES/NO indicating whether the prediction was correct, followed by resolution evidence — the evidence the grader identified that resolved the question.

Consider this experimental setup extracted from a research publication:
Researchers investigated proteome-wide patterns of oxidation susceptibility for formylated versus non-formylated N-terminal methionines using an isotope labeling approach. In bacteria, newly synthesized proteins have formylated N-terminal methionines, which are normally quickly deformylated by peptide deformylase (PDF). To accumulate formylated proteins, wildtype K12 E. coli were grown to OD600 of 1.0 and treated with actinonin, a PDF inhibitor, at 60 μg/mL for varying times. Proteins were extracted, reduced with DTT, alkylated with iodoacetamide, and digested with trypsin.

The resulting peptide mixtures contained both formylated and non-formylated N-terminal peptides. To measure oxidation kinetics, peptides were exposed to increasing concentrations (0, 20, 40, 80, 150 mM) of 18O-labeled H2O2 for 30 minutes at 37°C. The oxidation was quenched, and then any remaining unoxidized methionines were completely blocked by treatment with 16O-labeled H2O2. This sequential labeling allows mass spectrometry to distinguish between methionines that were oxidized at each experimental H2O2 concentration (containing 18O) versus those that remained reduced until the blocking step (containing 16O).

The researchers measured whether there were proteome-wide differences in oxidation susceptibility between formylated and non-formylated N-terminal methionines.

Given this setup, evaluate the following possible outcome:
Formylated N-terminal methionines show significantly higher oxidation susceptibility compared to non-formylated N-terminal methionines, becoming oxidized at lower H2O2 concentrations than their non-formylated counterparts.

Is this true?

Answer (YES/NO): NO